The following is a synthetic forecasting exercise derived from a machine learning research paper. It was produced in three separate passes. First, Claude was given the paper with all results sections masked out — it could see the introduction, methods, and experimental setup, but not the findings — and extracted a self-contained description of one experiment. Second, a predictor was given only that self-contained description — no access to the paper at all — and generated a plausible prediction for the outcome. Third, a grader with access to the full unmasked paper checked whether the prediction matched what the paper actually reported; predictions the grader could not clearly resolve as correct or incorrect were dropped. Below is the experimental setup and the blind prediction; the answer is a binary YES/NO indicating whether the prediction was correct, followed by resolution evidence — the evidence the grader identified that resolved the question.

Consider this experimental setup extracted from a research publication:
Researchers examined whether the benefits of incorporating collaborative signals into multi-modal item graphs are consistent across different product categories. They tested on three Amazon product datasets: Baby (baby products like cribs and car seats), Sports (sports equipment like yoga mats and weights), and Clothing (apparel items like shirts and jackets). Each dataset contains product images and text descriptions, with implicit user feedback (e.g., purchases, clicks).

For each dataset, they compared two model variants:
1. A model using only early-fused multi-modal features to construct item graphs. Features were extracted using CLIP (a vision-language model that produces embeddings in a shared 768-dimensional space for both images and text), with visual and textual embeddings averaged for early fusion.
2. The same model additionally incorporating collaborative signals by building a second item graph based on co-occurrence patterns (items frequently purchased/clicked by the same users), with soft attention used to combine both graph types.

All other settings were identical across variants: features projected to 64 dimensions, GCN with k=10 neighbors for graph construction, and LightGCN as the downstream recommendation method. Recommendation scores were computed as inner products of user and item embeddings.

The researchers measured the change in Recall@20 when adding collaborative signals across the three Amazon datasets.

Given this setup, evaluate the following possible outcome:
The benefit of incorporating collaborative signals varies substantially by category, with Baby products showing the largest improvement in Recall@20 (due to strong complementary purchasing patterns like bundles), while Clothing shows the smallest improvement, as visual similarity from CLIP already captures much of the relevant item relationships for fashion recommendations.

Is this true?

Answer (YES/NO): NO